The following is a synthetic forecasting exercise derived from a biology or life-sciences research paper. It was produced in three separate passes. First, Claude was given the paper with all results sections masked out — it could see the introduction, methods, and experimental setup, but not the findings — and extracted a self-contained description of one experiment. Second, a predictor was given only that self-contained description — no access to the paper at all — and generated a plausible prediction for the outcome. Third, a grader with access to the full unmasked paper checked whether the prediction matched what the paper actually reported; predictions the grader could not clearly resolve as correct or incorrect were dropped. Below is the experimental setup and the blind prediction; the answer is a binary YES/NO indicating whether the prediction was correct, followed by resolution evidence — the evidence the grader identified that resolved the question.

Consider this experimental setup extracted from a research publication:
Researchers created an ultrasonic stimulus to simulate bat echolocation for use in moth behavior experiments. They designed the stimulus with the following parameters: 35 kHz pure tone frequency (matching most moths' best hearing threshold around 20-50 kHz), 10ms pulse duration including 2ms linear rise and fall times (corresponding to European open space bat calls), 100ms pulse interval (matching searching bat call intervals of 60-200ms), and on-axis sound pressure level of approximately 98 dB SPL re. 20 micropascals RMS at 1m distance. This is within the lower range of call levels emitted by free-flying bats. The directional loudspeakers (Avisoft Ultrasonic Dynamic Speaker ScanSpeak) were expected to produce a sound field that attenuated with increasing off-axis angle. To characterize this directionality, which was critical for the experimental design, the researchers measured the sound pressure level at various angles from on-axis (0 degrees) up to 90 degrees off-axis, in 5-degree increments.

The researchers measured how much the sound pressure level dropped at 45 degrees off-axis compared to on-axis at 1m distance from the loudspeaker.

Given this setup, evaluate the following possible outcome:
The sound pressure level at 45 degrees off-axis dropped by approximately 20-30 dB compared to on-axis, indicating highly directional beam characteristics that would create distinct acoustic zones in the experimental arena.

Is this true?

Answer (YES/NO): YES